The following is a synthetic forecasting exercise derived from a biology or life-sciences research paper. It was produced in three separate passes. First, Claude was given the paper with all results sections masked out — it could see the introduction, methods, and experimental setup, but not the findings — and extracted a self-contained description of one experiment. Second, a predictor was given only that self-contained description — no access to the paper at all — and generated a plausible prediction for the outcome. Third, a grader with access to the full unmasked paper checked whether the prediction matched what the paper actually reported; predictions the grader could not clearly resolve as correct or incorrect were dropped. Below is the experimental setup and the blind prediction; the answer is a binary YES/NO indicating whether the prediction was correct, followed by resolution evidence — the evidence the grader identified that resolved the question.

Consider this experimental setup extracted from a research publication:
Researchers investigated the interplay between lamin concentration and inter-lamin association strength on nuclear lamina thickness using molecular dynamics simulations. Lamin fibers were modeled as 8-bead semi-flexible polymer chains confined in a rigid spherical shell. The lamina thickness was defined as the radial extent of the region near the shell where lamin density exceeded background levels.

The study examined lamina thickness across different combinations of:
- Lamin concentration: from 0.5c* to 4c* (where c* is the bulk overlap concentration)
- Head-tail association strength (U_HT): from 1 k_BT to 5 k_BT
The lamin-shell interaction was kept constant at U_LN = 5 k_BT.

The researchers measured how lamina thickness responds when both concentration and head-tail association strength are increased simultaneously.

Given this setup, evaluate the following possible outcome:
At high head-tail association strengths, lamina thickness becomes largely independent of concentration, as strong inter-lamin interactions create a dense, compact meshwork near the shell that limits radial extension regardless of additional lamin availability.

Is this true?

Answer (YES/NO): NO